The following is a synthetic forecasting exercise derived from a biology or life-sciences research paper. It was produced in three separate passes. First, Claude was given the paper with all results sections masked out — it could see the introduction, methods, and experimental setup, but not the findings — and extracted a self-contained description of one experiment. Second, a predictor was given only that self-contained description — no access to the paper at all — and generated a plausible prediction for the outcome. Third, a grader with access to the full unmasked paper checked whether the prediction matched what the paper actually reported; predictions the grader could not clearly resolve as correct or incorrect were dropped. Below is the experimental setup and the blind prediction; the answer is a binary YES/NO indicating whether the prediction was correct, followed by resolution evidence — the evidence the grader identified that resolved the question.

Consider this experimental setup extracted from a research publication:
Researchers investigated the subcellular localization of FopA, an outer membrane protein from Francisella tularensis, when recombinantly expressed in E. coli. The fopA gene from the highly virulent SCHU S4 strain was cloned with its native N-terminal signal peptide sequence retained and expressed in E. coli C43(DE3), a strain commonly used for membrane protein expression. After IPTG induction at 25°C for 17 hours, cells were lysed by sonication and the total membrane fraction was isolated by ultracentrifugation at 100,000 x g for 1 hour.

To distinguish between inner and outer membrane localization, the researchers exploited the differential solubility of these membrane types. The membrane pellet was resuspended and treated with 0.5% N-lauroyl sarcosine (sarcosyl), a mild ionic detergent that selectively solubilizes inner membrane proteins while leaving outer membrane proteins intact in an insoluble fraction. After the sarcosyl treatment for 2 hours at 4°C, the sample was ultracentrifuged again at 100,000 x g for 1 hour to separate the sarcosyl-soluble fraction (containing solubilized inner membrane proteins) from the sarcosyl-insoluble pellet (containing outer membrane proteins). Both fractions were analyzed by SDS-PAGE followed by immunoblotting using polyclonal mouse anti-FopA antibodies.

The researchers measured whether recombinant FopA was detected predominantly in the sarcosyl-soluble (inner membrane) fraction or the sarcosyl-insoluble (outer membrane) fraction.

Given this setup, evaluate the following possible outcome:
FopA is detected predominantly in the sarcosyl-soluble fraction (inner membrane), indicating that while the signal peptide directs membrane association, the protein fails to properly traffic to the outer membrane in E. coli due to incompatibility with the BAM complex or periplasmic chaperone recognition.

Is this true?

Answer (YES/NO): NO